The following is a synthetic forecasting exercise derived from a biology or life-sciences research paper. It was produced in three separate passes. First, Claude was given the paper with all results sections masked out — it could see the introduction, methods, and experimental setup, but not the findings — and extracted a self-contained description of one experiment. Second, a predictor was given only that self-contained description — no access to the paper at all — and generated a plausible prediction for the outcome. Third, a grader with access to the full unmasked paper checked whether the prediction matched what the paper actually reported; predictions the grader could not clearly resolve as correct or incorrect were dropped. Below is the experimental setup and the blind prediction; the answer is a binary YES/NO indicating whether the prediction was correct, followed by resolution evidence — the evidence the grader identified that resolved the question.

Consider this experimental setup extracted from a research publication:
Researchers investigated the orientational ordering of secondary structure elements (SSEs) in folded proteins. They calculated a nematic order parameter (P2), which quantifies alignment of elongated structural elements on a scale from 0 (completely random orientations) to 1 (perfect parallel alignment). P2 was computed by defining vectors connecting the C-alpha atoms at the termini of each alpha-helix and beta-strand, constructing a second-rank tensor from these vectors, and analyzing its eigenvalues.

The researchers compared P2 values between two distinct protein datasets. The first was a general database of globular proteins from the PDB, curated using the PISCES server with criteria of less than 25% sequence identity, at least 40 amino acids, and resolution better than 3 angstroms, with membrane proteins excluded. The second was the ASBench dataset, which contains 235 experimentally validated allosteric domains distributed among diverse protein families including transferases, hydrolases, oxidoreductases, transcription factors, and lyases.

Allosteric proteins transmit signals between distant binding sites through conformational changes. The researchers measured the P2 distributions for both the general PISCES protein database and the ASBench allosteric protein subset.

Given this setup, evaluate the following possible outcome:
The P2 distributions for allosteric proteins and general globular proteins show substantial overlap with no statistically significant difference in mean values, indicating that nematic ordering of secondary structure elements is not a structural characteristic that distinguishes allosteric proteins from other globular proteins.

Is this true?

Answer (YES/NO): NO